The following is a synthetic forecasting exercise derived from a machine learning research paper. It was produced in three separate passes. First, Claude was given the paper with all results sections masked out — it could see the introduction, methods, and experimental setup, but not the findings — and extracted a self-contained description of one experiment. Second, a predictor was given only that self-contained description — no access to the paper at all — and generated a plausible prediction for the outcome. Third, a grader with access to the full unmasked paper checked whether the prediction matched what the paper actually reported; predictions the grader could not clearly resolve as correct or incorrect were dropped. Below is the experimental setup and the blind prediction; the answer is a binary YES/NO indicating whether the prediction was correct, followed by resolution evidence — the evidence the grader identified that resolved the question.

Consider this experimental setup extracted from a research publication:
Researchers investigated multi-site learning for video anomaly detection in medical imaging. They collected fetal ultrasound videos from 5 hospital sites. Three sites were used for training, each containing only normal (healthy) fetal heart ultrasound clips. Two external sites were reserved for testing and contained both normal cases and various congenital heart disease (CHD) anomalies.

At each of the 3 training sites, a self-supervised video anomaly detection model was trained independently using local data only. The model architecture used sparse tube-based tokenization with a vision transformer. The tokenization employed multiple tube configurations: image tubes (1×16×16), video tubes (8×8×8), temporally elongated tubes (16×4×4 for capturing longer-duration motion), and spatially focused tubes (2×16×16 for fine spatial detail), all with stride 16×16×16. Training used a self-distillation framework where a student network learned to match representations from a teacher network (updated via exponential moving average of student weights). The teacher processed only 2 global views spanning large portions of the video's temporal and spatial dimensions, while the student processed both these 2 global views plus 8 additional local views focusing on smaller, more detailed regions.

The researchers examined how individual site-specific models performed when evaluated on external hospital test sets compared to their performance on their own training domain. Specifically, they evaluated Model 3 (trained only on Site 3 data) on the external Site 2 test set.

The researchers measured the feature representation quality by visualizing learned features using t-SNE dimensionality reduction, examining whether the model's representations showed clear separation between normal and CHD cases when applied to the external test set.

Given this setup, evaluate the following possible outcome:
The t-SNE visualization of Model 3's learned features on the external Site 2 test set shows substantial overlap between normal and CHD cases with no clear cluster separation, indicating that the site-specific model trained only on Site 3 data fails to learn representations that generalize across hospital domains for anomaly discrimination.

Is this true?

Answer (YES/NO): YES